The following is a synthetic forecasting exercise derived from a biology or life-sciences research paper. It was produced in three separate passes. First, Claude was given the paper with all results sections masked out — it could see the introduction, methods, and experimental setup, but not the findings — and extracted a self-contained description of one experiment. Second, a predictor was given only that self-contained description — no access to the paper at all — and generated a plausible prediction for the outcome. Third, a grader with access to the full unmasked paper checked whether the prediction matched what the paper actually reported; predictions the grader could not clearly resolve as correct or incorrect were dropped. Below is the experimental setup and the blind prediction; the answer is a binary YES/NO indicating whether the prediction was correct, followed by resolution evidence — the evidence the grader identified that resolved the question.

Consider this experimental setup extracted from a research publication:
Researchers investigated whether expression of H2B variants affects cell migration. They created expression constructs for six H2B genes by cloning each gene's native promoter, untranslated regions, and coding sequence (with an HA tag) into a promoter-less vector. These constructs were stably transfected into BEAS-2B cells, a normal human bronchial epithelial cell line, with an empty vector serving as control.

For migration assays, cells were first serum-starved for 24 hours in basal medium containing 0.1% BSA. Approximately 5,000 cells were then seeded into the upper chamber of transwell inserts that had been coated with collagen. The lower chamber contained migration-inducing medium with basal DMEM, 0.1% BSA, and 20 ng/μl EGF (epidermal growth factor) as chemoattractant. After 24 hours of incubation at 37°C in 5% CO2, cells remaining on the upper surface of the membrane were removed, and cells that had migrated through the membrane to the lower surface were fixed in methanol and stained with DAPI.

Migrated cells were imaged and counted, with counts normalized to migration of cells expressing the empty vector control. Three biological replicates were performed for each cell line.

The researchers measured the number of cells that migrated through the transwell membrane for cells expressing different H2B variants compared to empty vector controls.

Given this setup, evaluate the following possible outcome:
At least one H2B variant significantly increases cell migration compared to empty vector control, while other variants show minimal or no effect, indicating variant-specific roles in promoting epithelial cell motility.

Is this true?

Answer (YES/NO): NO